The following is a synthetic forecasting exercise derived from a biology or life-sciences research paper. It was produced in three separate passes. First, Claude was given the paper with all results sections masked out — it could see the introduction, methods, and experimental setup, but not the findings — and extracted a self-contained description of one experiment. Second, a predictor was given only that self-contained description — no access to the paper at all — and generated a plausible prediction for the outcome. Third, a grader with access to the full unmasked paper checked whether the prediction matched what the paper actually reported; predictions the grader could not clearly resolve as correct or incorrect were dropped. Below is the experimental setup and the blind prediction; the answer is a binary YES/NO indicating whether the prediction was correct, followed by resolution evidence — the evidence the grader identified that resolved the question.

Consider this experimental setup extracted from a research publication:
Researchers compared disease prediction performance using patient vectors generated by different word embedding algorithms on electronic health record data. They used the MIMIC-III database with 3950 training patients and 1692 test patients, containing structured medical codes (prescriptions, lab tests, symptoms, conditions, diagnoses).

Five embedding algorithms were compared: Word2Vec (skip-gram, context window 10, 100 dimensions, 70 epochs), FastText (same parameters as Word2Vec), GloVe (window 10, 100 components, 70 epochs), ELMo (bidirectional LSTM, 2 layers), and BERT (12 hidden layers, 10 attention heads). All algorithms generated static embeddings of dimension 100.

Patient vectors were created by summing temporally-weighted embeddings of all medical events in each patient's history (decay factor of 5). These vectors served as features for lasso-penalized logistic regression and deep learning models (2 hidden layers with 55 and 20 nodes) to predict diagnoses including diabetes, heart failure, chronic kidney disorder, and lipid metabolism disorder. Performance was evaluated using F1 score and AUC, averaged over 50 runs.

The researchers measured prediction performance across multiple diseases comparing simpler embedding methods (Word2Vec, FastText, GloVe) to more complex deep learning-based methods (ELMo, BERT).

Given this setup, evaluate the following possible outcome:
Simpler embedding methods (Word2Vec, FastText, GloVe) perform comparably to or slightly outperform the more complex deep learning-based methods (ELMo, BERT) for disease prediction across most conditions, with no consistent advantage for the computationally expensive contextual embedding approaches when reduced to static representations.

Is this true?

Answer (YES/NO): YES